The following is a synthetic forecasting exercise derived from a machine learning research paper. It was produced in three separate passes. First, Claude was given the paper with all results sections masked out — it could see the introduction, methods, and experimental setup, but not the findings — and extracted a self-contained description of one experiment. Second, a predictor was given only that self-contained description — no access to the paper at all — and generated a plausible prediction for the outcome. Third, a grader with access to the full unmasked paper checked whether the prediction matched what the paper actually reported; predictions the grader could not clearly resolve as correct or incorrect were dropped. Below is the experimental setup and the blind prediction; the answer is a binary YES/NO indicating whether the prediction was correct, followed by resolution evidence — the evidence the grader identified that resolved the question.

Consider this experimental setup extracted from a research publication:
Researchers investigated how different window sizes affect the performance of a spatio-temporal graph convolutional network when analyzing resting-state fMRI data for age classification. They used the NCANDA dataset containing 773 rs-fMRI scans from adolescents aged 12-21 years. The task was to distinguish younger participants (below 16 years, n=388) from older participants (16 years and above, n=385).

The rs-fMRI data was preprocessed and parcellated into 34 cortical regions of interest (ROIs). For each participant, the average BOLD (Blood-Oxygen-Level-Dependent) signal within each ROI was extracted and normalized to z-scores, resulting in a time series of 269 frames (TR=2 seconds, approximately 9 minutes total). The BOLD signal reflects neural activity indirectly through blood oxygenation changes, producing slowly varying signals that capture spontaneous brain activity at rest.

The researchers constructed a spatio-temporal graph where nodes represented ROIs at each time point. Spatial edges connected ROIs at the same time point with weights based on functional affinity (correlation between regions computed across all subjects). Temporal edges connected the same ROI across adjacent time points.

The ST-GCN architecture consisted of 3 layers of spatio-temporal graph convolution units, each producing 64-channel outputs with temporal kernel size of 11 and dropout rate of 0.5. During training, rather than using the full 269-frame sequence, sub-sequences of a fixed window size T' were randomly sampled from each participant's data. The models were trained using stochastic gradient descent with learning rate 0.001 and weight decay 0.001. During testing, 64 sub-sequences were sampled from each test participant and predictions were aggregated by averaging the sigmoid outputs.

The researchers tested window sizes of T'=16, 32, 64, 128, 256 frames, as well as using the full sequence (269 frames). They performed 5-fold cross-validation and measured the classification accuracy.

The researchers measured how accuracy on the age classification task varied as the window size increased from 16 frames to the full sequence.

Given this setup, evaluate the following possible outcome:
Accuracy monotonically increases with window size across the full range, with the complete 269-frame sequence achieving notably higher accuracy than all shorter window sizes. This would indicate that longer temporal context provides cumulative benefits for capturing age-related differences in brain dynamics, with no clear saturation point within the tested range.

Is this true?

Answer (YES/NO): NO